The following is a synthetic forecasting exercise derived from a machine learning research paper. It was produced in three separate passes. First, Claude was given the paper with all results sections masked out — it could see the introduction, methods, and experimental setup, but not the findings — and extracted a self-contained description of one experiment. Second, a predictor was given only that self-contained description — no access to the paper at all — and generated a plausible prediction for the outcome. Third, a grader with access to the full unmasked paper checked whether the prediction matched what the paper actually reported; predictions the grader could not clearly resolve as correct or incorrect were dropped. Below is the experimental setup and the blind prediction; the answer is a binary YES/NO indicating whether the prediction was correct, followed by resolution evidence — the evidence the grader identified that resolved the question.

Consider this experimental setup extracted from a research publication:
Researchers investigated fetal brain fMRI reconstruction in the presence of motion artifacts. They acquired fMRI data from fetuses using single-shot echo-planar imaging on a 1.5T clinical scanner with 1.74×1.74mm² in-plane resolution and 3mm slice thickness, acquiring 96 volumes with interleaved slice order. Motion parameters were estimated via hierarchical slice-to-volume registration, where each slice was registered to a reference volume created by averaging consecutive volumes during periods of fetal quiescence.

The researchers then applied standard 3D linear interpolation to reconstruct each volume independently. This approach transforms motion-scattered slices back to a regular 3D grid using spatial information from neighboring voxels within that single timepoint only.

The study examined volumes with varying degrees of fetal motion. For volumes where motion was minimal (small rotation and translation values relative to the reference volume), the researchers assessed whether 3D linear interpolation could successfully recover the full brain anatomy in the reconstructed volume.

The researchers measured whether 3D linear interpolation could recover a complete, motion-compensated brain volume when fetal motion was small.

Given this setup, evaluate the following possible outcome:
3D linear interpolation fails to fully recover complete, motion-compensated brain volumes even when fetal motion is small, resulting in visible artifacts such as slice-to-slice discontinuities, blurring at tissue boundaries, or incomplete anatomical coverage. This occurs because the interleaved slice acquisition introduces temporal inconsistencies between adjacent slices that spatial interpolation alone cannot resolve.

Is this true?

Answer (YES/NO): NO